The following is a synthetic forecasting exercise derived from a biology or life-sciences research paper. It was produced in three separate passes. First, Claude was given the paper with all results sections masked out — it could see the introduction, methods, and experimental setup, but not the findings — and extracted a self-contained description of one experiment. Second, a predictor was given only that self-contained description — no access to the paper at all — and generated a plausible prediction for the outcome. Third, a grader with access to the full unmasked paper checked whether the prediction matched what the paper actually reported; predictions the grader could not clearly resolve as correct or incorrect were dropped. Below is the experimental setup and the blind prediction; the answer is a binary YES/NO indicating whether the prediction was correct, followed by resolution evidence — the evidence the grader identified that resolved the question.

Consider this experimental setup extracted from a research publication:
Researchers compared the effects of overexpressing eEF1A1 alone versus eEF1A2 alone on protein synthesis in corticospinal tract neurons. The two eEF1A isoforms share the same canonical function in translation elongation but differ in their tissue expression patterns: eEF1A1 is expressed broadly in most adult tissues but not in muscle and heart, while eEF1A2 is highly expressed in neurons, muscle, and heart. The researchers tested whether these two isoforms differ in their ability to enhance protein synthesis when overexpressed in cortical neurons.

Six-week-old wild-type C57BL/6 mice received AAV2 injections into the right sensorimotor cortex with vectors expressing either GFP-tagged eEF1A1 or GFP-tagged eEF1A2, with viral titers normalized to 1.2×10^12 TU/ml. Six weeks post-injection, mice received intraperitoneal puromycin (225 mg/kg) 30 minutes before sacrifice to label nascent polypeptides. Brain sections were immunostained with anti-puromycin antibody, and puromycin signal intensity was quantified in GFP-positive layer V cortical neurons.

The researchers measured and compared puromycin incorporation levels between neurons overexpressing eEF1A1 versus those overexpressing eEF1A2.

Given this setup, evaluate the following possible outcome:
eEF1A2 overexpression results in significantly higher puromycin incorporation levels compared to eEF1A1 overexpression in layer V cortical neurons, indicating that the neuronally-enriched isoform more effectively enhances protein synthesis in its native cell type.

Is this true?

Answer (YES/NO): YES